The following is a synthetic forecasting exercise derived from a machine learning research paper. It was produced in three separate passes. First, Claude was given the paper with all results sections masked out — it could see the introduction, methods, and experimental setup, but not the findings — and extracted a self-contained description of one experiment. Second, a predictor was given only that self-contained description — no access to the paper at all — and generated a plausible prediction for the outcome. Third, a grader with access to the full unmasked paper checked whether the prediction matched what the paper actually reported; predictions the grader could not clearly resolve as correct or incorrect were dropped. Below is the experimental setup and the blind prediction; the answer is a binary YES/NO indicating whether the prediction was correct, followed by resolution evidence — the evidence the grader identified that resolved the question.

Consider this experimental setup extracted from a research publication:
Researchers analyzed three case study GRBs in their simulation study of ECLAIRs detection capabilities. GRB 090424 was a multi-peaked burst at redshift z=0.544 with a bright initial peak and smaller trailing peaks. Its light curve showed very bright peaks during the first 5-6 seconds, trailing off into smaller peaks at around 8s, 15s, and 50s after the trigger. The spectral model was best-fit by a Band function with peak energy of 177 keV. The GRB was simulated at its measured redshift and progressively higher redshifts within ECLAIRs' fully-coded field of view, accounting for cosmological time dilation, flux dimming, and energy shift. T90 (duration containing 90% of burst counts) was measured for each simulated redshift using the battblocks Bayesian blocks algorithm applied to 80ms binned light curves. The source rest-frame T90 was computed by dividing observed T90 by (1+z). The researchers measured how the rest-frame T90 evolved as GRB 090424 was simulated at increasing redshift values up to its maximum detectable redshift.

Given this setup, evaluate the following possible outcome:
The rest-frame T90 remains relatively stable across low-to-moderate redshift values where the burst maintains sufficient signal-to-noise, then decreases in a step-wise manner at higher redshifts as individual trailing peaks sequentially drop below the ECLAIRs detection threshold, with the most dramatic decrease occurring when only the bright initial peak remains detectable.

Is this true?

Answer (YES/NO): NO